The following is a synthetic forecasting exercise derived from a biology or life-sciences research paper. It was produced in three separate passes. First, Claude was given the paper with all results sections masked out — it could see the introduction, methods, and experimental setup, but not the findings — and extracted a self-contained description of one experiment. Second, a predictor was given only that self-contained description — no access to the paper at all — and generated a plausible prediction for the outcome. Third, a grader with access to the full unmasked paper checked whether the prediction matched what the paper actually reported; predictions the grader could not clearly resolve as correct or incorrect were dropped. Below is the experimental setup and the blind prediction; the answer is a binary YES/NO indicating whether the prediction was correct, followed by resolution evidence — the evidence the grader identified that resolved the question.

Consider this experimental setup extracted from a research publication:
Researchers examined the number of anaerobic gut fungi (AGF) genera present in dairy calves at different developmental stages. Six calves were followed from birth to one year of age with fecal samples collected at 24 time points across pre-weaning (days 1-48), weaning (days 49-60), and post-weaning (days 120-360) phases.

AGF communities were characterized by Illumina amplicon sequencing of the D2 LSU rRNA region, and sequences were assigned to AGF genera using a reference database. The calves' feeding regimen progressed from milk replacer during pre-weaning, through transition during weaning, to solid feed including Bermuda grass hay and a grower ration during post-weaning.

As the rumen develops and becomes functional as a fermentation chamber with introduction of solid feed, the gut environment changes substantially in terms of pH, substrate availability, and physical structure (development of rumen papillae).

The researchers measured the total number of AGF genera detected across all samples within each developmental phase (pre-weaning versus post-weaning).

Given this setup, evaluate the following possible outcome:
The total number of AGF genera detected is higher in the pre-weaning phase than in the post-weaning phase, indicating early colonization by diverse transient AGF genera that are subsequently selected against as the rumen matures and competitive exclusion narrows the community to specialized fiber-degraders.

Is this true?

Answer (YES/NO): YES